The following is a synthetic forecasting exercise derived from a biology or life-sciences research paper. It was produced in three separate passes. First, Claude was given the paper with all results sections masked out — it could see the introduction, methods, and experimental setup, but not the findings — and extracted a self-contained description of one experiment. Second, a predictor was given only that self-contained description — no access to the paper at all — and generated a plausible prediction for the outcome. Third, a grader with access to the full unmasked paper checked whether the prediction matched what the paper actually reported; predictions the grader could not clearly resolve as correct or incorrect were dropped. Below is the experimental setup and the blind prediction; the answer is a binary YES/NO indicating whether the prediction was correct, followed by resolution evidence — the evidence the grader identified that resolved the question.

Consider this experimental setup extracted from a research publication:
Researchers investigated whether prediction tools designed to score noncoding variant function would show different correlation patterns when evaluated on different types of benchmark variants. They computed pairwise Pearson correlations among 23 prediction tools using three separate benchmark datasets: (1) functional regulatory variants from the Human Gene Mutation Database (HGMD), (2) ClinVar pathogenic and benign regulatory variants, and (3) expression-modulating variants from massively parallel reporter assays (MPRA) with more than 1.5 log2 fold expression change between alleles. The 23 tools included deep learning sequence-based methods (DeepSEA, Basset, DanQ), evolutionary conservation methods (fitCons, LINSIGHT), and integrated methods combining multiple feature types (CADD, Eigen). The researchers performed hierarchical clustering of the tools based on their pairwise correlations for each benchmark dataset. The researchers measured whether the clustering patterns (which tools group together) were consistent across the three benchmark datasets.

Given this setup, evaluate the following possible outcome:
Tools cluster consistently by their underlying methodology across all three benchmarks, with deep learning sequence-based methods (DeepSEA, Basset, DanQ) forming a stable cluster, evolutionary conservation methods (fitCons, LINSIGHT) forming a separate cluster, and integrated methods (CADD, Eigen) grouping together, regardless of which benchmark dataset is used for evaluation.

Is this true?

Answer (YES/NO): NO